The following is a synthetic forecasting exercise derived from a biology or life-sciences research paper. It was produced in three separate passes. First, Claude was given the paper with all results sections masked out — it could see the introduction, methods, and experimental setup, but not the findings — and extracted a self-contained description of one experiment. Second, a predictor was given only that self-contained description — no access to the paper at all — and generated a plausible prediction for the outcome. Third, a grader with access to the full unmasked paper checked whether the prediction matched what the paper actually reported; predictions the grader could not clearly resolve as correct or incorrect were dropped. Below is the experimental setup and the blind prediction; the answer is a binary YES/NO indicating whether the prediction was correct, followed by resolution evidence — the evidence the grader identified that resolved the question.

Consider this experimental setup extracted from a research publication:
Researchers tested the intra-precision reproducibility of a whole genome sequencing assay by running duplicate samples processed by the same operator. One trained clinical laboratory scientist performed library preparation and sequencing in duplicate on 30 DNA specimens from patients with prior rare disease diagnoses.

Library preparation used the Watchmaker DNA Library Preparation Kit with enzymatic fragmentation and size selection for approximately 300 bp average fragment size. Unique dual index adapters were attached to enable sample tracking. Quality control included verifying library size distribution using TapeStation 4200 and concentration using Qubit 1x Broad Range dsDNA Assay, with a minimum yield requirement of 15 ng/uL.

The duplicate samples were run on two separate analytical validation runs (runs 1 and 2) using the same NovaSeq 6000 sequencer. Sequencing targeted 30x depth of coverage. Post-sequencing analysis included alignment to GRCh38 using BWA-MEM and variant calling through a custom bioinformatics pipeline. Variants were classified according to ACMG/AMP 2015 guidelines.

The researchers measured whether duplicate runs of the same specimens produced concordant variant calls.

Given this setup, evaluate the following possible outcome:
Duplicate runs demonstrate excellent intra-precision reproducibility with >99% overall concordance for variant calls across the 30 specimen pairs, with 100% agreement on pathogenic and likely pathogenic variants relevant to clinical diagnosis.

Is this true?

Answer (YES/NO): YES